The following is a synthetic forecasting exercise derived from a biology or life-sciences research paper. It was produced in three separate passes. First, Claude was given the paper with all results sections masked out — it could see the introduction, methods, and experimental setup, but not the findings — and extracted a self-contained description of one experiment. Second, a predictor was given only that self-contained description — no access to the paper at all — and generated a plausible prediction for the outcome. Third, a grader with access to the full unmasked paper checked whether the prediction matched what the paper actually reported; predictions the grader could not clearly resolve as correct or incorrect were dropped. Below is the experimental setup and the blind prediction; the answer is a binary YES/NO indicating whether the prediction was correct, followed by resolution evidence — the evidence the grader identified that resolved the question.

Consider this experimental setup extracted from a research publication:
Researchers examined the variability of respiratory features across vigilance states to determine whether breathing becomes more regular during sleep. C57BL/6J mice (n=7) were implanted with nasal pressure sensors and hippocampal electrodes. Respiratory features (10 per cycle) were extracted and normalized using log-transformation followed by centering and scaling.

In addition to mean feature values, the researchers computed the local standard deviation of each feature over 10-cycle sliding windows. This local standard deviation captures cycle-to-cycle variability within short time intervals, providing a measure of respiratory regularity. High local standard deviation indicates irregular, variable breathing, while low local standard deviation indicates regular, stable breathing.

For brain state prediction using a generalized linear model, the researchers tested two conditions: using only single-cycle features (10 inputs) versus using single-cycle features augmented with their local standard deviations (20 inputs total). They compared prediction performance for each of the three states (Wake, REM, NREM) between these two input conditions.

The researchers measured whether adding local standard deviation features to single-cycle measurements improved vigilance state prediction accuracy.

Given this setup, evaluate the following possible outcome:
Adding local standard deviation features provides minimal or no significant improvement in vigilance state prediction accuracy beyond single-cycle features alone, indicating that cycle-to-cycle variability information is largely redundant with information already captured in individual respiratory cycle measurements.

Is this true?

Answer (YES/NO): NO